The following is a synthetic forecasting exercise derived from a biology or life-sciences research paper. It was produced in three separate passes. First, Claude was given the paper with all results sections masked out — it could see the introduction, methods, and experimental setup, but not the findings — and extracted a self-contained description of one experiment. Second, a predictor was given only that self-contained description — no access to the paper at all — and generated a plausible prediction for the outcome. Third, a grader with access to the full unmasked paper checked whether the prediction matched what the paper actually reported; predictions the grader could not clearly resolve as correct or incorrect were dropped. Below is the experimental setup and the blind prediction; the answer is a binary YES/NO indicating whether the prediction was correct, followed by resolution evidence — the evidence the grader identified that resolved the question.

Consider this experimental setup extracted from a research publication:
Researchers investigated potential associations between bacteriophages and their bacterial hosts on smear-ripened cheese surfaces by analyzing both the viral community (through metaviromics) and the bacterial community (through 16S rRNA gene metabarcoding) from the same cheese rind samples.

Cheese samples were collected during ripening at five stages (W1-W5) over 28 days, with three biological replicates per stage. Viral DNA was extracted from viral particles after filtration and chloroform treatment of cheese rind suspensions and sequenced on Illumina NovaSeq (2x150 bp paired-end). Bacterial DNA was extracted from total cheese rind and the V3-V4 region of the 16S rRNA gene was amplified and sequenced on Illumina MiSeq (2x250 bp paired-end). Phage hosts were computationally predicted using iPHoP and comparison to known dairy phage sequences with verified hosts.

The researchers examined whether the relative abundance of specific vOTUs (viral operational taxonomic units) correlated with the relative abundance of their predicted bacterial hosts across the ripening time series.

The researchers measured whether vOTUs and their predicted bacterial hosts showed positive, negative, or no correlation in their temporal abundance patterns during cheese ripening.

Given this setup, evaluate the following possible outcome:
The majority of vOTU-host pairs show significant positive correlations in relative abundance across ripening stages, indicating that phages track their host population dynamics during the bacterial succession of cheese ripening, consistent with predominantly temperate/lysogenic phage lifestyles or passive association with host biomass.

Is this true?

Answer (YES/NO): NO